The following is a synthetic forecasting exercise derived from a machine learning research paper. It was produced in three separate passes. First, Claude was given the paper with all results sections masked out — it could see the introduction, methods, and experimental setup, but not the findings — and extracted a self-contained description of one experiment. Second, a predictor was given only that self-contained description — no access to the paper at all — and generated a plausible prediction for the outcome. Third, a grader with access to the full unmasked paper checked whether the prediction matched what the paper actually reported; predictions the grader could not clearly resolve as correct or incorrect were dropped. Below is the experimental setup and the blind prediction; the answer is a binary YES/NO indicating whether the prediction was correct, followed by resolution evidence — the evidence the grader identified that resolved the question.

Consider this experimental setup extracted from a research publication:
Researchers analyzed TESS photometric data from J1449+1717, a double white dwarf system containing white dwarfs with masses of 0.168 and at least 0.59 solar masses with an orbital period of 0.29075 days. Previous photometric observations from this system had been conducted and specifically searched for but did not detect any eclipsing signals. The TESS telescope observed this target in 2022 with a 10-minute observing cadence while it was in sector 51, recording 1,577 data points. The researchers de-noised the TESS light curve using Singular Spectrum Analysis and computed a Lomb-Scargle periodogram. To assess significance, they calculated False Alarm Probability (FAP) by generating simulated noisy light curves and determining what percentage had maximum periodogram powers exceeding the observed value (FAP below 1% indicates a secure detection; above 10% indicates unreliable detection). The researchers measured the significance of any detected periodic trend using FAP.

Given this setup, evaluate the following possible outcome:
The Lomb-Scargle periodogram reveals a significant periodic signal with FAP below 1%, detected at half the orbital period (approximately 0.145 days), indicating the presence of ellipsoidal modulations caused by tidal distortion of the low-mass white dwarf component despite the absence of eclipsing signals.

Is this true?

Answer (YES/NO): NO